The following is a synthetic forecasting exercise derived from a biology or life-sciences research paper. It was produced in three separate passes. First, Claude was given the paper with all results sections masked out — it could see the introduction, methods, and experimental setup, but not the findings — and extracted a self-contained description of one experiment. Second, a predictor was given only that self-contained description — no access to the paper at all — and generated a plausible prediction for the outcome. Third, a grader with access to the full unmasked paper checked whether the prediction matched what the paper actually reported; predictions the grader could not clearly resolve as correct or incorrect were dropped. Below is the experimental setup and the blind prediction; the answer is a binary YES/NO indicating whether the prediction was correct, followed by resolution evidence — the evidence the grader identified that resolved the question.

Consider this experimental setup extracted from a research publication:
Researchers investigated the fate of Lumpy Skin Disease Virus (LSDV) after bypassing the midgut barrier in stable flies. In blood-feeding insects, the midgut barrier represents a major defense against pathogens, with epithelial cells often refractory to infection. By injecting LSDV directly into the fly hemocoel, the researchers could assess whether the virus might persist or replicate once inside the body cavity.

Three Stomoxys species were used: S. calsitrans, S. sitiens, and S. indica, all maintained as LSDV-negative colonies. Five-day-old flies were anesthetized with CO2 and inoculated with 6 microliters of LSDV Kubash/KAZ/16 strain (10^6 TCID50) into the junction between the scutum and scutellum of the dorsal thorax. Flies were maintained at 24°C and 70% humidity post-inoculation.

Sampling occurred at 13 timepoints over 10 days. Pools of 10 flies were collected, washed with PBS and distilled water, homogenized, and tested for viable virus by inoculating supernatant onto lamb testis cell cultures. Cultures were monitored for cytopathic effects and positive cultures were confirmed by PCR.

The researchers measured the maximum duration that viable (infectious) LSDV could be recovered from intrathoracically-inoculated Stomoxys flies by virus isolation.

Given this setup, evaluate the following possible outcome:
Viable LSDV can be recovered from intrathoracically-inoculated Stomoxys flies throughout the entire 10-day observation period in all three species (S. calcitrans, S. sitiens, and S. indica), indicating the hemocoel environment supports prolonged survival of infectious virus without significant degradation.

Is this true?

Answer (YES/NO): NO